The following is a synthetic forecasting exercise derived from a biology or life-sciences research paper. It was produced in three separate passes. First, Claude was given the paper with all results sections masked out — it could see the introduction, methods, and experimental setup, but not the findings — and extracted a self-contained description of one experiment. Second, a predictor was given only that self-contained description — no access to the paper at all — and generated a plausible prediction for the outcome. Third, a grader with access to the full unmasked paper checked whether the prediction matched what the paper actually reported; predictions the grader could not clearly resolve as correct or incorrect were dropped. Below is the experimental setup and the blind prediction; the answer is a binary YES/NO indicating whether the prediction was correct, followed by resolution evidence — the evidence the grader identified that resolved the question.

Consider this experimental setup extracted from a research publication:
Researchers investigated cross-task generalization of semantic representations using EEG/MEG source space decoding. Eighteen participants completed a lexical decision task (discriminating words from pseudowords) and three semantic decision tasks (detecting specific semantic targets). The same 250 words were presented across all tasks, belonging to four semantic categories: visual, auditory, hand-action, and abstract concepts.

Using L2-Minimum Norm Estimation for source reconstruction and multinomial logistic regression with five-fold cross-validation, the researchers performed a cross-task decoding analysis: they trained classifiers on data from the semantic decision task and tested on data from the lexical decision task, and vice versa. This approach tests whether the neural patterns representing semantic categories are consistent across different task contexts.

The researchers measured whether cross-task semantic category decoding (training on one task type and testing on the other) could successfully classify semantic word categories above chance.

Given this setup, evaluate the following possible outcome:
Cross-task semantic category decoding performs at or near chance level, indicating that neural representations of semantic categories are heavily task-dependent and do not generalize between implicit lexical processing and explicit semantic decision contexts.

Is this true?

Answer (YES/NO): NO